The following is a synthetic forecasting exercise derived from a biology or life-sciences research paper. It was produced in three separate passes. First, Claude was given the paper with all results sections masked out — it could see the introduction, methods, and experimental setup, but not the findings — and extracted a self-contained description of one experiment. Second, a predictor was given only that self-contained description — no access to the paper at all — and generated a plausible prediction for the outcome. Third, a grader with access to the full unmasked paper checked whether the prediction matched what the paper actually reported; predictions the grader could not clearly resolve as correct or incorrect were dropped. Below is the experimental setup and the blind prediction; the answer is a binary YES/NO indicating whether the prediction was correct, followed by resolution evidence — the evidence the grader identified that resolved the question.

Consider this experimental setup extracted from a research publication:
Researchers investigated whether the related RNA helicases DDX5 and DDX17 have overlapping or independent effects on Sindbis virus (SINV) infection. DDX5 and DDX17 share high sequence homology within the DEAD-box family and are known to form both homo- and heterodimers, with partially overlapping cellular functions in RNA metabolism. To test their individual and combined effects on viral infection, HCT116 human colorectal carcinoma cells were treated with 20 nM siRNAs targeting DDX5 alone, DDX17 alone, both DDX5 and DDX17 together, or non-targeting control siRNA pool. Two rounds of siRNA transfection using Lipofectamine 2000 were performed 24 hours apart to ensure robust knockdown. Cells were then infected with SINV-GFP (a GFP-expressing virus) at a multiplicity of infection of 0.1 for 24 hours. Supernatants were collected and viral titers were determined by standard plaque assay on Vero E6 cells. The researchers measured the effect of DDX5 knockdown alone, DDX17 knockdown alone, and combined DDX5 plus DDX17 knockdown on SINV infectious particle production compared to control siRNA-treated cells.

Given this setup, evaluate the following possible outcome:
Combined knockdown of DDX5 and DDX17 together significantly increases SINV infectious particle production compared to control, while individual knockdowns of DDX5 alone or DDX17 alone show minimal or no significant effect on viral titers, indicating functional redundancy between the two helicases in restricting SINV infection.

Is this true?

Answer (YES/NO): NO